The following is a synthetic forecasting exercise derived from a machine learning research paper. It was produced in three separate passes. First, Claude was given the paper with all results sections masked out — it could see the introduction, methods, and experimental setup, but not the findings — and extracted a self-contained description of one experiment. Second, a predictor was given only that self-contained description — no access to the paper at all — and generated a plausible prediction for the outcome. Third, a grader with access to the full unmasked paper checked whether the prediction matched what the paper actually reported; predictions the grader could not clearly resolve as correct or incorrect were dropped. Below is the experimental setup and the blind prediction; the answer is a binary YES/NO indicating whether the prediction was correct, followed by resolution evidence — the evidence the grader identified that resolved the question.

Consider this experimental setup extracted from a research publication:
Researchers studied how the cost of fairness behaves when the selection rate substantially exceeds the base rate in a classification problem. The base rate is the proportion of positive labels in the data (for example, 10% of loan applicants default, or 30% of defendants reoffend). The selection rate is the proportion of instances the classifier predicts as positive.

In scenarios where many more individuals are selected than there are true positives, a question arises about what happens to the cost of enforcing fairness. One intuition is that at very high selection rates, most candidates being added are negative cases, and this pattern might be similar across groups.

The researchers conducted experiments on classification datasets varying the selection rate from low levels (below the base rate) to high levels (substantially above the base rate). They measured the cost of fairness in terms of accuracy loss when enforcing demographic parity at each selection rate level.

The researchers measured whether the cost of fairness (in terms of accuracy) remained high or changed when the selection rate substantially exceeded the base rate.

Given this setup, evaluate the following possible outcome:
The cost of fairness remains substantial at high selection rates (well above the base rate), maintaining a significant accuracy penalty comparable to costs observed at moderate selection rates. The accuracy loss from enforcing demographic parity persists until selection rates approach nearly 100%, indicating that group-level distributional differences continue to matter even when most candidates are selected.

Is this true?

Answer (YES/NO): NO